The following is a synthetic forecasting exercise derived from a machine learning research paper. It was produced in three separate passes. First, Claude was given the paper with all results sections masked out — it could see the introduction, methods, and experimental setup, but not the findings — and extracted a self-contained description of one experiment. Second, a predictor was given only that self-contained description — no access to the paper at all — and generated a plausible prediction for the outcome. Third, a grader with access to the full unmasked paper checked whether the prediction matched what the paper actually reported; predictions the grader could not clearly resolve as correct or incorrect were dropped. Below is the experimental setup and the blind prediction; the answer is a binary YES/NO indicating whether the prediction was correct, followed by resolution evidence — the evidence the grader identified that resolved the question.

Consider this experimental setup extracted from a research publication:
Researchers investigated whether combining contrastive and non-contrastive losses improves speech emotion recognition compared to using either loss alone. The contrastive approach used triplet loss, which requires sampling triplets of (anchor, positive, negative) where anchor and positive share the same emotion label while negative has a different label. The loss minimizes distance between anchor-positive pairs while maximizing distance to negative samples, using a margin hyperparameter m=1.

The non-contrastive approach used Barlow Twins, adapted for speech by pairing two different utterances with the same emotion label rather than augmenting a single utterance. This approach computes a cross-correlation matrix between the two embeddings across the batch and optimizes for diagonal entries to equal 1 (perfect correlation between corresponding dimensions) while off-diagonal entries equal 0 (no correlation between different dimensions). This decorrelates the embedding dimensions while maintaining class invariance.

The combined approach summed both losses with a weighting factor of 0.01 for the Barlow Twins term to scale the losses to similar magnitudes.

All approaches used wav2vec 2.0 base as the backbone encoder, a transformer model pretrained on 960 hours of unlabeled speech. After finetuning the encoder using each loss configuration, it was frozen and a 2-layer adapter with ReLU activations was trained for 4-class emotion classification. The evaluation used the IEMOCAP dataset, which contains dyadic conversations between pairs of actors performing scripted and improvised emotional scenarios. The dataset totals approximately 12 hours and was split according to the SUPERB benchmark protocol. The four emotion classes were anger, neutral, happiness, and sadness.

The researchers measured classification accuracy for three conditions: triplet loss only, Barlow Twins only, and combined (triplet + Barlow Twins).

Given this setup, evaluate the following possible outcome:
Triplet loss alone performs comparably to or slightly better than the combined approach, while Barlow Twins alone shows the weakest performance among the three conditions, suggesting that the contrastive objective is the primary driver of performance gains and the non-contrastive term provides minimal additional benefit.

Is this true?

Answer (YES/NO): NO